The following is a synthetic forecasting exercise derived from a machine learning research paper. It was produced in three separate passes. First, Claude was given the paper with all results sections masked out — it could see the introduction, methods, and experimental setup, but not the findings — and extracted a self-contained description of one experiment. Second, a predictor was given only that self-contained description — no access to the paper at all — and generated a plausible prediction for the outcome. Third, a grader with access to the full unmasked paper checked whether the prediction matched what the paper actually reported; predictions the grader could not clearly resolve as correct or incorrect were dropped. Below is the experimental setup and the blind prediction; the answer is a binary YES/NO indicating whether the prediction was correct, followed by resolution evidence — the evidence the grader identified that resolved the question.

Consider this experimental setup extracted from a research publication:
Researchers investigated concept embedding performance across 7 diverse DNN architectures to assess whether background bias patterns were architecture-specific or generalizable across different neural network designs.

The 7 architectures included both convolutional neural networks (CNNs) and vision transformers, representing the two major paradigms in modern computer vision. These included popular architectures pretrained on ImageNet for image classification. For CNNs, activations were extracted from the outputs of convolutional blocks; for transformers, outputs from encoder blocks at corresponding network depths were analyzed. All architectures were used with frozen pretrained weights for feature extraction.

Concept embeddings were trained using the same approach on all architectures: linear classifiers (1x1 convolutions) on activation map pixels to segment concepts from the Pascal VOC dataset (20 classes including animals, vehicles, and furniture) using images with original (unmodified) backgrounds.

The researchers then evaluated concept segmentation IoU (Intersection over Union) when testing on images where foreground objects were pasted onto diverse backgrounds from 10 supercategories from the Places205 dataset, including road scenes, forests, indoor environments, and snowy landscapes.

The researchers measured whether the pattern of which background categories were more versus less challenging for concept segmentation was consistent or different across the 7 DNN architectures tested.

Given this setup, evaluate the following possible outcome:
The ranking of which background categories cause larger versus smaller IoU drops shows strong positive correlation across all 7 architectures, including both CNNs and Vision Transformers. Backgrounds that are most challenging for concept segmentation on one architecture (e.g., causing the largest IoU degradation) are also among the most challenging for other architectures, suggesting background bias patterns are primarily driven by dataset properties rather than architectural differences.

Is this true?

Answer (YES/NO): YES